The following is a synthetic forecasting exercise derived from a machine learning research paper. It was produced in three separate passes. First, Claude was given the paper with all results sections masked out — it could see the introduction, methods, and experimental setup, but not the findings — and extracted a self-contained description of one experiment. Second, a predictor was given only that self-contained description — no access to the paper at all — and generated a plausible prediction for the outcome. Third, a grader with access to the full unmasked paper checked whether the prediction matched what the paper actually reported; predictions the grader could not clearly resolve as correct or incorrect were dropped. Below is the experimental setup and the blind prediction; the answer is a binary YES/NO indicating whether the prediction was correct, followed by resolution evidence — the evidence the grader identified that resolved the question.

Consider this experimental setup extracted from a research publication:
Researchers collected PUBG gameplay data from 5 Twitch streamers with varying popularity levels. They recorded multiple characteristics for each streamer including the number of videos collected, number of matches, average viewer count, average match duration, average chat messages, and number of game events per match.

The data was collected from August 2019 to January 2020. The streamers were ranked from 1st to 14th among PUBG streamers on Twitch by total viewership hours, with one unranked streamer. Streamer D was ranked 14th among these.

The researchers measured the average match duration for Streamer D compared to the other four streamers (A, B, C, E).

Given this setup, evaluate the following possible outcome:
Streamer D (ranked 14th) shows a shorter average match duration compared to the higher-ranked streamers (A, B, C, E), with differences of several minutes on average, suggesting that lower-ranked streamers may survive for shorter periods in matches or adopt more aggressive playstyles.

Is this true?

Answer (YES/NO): NO